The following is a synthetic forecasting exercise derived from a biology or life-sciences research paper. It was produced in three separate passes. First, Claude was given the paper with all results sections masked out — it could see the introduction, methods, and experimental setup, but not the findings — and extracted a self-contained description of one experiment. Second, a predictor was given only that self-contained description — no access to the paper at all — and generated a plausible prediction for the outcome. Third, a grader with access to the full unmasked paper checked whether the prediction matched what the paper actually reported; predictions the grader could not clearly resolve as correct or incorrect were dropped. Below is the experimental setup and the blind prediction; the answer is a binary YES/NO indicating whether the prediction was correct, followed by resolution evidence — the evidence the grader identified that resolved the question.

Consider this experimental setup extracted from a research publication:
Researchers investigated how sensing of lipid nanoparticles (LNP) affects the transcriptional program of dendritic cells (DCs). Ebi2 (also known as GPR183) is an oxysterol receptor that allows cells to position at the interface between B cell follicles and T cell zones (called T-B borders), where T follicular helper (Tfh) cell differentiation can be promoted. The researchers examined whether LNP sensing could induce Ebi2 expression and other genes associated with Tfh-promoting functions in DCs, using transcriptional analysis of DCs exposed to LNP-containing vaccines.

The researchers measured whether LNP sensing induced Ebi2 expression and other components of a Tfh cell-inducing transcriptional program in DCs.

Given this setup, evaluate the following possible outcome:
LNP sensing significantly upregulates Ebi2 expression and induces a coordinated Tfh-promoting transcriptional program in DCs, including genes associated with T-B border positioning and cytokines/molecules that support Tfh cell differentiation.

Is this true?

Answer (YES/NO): YES